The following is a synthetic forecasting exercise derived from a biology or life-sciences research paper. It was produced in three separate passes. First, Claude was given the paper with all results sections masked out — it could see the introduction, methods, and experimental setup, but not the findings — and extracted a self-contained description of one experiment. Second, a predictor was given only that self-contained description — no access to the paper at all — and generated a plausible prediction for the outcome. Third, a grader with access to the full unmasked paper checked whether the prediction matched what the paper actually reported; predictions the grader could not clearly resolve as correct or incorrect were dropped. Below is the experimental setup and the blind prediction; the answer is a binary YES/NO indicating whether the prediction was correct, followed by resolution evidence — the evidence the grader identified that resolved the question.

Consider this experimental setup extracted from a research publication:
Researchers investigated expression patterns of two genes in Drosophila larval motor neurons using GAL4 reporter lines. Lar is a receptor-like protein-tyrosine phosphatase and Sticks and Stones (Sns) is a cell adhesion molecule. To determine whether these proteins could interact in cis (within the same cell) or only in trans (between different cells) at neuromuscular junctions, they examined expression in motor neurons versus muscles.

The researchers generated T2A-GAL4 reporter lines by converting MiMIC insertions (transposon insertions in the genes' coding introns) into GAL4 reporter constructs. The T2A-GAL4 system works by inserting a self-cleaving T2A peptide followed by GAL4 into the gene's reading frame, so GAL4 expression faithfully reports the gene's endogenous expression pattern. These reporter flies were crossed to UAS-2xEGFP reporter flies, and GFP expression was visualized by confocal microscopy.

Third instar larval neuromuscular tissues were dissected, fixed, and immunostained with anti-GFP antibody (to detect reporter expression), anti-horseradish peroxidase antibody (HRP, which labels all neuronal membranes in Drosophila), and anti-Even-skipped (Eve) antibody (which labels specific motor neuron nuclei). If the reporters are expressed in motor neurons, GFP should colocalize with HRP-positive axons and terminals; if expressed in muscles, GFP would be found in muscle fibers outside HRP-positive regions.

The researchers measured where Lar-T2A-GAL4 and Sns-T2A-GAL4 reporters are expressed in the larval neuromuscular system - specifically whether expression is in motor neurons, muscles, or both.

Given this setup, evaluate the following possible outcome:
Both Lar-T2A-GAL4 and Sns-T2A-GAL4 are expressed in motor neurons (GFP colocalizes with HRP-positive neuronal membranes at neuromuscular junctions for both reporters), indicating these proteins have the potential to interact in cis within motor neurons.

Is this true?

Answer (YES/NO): YES